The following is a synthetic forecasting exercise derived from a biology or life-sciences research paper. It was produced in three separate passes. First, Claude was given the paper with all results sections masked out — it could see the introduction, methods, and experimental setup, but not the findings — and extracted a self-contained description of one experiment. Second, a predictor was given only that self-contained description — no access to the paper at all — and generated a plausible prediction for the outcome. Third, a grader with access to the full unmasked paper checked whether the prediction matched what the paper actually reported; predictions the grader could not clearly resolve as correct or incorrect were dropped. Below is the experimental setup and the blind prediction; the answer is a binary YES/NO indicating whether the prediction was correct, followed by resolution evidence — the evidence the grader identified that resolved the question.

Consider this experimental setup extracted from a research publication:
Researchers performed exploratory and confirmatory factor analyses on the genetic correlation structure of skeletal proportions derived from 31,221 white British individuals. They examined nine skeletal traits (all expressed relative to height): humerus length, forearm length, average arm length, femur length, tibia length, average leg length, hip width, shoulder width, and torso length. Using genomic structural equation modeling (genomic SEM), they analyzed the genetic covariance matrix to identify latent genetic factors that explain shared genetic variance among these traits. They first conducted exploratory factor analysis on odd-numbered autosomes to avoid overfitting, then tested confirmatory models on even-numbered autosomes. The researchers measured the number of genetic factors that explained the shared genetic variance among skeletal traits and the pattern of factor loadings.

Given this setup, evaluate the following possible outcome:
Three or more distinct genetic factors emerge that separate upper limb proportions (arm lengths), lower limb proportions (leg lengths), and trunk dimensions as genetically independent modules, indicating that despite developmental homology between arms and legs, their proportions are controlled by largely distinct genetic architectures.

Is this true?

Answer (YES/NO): NO